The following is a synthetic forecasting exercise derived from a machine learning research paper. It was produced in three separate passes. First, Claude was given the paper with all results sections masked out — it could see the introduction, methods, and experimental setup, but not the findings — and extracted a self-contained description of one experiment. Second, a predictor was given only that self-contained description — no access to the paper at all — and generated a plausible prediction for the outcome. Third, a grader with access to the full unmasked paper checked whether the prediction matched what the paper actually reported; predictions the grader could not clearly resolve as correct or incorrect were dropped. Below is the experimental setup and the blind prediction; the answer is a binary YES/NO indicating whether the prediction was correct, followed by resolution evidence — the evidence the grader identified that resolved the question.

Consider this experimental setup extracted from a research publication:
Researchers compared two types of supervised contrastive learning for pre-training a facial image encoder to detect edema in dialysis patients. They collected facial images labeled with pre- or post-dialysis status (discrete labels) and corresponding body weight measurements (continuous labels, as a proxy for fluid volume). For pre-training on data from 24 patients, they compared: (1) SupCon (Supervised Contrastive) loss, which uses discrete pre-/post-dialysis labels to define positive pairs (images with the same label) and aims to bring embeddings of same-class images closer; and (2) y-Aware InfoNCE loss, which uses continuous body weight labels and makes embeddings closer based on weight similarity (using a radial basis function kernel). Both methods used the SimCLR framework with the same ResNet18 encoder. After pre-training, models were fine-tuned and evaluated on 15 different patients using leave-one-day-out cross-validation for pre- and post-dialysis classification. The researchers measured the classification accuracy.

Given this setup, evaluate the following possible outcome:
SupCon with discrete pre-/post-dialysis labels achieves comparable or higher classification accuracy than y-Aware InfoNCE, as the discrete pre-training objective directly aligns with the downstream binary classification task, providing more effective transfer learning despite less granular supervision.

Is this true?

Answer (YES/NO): NO